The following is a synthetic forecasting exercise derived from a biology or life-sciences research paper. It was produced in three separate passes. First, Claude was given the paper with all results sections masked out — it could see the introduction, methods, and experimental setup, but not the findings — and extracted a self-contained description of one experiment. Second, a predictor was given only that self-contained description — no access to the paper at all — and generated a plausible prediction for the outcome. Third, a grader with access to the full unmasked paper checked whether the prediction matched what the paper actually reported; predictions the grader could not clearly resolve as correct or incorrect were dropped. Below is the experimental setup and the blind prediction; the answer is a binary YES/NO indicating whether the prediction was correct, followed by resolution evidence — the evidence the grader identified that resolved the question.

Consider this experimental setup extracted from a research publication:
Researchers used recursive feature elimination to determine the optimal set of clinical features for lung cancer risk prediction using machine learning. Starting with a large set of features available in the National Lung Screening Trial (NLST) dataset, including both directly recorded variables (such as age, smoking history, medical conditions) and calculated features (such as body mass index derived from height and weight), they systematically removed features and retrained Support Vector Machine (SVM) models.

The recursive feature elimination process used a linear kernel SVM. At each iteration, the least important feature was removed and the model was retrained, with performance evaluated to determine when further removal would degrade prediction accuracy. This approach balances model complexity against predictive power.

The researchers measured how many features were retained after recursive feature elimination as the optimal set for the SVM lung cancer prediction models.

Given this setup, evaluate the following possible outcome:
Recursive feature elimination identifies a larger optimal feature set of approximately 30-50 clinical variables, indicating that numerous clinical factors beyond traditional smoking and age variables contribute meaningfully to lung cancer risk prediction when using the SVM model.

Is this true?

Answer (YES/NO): NO